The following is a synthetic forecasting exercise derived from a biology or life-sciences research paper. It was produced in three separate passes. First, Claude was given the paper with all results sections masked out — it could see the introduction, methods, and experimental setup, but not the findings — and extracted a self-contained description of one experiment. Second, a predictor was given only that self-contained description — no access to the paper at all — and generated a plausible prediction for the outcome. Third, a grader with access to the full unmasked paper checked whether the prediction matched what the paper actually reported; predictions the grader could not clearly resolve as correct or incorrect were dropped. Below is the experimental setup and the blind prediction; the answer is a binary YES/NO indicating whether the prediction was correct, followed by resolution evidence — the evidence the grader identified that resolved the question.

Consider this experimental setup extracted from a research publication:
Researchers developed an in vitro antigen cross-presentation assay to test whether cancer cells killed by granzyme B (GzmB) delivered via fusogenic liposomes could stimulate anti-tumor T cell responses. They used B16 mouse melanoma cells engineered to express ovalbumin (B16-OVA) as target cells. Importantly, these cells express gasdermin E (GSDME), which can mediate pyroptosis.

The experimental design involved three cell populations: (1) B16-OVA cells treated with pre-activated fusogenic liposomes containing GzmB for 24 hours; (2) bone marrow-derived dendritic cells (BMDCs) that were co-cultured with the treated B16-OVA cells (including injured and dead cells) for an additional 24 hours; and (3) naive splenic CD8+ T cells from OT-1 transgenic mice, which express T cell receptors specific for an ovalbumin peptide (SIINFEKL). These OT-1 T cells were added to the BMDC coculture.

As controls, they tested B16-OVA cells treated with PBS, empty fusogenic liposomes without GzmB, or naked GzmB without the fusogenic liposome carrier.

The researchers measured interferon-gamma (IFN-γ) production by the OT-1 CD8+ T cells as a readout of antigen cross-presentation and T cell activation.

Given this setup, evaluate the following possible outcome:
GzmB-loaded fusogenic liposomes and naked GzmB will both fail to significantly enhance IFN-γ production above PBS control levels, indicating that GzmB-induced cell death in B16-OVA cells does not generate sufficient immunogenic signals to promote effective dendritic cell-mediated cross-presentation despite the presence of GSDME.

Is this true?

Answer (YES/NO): NO